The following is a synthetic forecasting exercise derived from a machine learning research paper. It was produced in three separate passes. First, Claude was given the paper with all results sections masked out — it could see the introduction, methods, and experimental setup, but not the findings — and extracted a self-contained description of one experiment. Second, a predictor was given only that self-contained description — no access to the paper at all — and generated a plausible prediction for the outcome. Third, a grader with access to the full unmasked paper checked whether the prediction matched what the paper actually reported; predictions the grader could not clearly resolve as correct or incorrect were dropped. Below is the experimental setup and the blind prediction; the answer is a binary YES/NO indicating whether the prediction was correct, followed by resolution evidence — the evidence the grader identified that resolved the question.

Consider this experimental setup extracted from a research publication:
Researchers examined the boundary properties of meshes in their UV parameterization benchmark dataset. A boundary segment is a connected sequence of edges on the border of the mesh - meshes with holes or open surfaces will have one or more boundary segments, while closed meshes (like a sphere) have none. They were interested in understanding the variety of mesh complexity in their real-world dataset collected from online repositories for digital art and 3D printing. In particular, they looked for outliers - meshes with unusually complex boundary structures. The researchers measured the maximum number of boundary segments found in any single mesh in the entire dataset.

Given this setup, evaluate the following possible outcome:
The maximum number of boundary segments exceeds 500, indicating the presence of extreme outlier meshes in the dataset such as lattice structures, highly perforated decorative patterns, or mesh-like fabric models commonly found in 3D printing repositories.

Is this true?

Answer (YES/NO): NO